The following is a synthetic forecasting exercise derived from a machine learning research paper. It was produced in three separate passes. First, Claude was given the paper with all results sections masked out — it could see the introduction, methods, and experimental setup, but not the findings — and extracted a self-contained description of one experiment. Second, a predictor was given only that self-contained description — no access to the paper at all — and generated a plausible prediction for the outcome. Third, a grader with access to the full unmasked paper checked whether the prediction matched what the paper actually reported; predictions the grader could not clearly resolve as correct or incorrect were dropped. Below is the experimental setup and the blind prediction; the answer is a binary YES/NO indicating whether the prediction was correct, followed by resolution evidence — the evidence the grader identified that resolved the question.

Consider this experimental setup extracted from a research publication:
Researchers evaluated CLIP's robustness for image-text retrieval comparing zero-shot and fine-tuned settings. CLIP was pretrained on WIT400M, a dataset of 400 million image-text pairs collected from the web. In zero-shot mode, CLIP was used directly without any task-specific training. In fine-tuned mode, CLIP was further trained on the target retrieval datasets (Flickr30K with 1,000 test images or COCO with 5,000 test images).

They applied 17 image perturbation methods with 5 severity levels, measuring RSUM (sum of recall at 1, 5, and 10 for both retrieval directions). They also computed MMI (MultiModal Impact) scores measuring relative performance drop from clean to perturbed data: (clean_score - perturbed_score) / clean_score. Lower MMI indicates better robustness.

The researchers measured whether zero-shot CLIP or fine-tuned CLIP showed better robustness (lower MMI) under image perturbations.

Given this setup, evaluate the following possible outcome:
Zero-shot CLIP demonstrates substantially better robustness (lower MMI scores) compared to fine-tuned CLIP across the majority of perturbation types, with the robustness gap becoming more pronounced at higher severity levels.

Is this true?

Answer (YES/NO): NO